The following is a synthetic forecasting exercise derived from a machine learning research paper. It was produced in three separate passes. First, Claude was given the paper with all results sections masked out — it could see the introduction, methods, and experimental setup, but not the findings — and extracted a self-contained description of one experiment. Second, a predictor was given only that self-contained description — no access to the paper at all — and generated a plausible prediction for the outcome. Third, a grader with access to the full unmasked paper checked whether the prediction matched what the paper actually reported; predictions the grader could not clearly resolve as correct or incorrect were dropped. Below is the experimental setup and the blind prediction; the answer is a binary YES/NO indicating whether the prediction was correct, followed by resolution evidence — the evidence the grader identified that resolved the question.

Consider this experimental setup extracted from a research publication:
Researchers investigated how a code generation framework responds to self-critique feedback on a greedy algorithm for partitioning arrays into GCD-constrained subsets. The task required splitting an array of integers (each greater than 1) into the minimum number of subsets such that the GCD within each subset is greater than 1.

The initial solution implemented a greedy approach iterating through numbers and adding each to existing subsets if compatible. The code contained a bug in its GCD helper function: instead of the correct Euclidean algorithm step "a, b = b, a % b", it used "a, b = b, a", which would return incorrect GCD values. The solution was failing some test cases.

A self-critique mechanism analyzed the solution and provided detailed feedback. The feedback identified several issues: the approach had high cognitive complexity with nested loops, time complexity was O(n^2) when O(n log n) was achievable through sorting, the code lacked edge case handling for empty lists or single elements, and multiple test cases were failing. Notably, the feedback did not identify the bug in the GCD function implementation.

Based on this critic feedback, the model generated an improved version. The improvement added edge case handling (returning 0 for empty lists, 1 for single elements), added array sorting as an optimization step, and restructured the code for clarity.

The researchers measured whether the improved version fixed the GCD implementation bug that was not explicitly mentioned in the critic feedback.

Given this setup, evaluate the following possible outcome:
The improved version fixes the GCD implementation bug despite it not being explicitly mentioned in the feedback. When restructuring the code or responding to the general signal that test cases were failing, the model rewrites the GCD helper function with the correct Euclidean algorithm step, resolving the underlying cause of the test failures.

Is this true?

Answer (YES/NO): NO